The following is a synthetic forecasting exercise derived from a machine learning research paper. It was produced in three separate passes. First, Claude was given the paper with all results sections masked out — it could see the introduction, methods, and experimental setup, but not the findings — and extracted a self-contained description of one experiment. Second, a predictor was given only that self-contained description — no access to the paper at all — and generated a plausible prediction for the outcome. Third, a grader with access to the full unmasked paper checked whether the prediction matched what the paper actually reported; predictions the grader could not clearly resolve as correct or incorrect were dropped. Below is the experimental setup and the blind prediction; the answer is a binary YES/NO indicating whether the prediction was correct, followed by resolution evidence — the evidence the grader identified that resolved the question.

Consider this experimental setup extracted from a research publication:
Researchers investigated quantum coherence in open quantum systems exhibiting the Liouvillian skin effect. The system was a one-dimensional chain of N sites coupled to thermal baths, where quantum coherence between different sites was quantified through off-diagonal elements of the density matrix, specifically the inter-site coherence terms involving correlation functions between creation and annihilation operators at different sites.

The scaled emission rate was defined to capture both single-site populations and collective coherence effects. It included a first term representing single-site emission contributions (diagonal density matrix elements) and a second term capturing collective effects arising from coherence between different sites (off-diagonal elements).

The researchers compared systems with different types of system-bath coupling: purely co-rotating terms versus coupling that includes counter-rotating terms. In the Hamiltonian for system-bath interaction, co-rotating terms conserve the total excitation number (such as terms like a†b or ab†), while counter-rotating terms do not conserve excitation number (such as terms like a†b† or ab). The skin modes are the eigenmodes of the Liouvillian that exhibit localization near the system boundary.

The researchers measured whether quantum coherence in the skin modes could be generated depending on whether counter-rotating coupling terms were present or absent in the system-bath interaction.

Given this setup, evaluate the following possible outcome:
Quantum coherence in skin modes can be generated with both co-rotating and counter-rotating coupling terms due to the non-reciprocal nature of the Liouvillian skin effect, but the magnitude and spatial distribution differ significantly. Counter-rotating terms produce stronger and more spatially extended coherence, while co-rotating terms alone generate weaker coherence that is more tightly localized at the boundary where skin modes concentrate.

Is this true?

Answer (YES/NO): NO